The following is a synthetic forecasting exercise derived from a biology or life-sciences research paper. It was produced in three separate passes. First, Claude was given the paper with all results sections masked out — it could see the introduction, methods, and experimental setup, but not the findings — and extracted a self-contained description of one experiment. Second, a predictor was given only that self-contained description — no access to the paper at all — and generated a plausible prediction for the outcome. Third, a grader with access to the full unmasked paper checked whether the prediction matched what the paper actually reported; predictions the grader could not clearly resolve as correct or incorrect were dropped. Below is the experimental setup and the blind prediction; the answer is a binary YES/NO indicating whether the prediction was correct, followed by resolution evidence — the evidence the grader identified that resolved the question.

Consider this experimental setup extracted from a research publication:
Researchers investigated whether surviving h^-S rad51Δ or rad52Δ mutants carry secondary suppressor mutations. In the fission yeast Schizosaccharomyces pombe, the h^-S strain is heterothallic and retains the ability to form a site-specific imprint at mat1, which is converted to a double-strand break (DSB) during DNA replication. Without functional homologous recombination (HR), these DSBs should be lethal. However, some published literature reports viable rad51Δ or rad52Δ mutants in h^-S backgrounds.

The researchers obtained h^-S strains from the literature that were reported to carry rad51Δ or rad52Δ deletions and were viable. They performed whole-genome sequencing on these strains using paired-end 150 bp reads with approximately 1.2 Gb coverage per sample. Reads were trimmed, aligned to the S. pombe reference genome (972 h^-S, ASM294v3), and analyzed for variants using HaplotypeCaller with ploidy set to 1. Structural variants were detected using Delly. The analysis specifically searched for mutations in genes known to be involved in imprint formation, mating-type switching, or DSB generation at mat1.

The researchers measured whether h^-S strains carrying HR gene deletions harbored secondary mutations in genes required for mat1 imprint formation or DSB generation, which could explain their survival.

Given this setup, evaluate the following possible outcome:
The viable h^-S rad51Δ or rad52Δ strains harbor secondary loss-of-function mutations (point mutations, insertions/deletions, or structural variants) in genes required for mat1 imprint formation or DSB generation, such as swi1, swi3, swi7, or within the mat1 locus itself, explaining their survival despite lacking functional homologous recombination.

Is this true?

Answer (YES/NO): NO